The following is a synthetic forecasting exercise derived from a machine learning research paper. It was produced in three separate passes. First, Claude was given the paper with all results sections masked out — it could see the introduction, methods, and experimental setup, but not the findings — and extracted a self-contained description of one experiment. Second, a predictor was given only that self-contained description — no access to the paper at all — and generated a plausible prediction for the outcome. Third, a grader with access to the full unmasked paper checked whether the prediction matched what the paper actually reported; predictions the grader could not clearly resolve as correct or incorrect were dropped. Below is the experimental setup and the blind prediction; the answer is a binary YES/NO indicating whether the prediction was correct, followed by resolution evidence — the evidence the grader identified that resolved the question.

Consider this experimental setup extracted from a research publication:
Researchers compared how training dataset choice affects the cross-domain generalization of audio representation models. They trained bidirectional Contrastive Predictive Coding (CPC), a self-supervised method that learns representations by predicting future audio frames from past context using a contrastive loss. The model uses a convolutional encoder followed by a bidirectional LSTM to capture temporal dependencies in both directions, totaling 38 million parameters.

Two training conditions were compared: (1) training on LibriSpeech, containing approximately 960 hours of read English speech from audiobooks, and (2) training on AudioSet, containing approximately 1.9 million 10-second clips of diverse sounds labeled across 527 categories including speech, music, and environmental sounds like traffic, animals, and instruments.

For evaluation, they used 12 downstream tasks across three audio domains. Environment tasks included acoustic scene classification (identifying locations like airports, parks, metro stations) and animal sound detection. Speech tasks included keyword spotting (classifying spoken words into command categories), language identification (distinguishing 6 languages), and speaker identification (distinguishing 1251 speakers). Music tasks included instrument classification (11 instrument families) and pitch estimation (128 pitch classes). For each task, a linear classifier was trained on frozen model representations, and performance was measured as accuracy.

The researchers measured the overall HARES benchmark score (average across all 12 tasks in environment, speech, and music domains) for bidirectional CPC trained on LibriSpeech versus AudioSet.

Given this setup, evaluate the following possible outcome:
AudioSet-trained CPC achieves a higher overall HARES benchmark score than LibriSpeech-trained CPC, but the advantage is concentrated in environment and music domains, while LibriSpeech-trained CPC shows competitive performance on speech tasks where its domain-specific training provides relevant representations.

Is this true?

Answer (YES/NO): YES